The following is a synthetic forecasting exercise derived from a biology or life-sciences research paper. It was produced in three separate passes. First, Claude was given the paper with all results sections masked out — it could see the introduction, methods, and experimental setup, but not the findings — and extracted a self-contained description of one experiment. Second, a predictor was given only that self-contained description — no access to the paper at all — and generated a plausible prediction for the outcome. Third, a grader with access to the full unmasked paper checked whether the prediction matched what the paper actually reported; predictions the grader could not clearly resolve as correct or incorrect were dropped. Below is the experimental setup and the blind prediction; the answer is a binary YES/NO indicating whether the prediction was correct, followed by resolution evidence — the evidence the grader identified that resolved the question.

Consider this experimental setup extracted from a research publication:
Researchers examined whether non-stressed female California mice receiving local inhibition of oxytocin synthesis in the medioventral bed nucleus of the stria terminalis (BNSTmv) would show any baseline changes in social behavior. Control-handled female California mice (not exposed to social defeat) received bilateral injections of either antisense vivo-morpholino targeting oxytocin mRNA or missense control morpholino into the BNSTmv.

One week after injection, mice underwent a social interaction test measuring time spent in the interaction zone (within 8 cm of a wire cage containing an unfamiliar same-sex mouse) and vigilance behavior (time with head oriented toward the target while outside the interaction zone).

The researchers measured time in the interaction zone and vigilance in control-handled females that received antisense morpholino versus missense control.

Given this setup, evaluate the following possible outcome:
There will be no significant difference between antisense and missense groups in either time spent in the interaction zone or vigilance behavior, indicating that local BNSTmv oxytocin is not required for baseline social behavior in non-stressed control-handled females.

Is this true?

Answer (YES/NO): YES